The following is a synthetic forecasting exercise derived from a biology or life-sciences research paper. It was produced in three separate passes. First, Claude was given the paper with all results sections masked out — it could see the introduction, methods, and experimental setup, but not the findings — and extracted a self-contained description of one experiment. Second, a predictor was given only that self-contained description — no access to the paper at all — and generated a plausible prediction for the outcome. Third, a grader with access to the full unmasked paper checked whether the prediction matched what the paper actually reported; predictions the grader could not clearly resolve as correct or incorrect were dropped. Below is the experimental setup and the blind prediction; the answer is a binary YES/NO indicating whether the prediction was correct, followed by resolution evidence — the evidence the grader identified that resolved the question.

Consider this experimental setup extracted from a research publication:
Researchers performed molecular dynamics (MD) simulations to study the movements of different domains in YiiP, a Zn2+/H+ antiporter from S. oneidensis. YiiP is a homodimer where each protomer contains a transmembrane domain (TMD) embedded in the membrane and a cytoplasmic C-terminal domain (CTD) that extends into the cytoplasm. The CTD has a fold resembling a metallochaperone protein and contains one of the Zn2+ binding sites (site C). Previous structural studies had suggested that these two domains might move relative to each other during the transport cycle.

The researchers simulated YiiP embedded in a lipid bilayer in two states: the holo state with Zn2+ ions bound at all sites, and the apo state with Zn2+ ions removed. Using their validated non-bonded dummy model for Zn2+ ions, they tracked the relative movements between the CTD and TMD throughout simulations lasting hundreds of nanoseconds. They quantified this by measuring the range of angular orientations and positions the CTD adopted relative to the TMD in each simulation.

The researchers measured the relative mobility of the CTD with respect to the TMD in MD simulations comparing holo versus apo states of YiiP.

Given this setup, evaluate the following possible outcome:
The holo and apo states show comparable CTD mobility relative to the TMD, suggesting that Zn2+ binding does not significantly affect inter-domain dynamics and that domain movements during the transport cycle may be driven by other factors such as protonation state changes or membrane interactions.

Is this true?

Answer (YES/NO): NO